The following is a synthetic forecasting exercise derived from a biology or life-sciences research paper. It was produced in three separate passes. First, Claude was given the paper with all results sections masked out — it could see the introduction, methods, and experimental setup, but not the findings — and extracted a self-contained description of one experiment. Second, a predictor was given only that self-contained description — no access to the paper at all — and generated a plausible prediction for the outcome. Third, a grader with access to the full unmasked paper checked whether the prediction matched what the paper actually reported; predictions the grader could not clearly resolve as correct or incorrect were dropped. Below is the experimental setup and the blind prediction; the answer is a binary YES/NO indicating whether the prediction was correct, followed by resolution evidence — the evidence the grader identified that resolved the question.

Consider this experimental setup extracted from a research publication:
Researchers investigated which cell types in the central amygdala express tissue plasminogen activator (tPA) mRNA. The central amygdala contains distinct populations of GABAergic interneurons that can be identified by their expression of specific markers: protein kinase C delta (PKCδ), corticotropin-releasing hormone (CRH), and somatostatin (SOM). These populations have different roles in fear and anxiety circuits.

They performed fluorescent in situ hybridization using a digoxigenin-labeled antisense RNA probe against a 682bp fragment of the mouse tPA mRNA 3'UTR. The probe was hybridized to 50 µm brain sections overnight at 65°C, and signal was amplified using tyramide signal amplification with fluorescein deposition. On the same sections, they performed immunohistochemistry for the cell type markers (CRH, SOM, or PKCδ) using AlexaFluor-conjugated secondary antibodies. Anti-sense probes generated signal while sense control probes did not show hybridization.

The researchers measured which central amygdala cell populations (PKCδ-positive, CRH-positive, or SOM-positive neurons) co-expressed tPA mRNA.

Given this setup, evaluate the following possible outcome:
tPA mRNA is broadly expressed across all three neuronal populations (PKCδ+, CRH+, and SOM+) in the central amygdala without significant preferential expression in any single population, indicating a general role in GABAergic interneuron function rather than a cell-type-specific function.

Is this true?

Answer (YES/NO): NO